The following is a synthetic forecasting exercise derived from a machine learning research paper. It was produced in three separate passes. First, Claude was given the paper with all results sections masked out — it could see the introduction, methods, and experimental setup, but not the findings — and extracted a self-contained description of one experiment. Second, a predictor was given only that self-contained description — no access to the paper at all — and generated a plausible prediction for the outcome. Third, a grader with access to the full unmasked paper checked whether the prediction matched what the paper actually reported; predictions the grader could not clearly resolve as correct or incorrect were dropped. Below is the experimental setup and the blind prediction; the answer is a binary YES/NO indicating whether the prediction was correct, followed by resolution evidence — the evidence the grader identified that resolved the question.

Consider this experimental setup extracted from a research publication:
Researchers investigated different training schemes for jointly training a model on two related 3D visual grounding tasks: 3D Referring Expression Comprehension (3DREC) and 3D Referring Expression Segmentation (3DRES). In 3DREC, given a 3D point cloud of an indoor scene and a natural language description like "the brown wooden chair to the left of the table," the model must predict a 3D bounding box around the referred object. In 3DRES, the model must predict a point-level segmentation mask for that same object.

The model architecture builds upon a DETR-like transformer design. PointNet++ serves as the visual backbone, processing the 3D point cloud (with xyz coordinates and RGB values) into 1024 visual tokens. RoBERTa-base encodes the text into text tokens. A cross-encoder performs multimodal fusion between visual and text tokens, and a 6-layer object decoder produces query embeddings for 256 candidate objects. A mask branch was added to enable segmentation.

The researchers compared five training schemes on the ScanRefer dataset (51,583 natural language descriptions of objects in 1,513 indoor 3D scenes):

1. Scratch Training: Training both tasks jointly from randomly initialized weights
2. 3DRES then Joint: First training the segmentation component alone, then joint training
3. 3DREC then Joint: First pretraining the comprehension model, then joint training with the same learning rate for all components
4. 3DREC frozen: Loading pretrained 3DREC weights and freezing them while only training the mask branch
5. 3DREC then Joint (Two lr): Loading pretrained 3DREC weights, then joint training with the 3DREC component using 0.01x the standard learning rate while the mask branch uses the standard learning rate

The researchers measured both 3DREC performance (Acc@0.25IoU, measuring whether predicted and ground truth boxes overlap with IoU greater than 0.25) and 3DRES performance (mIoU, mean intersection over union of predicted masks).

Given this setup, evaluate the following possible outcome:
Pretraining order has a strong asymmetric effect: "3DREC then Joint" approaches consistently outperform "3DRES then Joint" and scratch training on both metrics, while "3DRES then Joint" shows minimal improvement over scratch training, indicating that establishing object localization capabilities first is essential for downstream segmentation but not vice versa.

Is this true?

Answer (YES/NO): NO